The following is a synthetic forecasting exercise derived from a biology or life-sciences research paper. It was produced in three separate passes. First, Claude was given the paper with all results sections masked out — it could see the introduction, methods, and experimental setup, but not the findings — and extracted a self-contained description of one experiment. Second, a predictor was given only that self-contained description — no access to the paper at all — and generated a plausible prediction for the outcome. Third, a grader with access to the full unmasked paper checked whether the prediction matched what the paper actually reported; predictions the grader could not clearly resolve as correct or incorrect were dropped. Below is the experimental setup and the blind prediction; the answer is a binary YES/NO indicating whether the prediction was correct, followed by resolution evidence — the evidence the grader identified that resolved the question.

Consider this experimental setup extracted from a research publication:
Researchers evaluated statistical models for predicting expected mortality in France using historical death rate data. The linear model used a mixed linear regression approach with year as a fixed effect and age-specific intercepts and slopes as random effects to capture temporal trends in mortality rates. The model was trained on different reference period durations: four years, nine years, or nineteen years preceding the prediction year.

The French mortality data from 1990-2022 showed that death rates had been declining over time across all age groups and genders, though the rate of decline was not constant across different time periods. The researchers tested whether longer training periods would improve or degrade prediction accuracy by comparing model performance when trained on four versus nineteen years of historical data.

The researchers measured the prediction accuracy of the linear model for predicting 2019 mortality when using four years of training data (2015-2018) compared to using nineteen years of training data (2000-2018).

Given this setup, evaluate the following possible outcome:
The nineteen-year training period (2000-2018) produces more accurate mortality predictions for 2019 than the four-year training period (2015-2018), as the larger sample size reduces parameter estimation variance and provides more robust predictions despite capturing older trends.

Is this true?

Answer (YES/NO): NO